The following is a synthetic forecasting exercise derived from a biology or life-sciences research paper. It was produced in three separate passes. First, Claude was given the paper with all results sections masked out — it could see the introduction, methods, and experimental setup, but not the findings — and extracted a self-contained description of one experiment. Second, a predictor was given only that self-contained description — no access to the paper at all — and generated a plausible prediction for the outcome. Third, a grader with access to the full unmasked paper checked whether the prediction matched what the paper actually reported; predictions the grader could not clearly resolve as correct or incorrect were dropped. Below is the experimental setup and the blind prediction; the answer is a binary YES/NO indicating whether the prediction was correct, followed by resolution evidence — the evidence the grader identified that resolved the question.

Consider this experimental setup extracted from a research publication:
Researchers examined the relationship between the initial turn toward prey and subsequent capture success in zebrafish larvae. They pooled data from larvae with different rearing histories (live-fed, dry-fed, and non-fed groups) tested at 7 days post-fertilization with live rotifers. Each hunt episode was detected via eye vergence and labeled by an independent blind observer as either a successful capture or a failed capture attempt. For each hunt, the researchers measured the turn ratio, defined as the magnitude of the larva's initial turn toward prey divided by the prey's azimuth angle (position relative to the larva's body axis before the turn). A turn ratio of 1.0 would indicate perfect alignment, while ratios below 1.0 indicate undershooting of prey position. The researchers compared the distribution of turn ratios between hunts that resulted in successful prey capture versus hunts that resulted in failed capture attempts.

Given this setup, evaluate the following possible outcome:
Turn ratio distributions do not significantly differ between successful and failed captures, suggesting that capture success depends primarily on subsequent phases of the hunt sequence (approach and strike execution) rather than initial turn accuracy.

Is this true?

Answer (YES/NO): NO